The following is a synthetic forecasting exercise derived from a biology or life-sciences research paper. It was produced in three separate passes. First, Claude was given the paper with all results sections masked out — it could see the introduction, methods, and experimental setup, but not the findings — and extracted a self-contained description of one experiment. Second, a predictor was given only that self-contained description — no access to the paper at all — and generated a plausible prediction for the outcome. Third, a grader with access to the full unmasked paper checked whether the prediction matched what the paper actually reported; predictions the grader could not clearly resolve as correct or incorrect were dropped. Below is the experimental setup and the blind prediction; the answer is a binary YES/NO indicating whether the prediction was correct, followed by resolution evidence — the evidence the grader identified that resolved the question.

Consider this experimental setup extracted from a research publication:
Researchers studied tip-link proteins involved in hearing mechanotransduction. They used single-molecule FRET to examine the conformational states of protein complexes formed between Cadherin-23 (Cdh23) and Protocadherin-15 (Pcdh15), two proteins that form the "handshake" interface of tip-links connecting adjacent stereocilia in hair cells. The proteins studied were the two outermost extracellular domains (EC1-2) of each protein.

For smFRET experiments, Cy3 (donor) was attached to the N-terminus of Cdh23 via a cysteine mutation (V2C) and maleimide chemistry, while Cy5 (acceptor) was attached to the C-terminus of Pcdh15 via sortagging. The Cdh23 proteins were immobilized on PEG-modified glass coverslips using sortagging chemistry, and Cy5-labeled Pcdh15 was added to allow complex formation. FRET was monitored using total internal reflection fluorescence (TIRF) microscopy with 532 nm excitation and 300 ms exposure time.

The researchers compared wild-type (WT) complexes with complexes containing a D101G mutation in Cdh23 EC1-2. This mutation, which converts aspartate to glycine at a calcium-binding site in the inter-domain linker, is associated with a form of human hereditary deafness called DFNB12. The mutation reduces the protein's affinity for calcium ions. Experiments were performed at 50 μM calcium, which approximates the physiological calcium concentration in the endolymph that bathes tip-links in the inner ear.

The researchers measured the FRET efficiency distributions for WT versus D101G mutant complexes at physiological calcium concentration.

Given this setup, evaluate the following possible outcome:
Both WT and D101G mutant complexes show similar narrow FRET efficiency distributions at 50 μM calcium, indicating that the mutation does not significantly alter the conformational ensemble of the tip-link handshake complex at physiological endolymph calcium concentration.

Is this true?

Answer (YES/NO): NO